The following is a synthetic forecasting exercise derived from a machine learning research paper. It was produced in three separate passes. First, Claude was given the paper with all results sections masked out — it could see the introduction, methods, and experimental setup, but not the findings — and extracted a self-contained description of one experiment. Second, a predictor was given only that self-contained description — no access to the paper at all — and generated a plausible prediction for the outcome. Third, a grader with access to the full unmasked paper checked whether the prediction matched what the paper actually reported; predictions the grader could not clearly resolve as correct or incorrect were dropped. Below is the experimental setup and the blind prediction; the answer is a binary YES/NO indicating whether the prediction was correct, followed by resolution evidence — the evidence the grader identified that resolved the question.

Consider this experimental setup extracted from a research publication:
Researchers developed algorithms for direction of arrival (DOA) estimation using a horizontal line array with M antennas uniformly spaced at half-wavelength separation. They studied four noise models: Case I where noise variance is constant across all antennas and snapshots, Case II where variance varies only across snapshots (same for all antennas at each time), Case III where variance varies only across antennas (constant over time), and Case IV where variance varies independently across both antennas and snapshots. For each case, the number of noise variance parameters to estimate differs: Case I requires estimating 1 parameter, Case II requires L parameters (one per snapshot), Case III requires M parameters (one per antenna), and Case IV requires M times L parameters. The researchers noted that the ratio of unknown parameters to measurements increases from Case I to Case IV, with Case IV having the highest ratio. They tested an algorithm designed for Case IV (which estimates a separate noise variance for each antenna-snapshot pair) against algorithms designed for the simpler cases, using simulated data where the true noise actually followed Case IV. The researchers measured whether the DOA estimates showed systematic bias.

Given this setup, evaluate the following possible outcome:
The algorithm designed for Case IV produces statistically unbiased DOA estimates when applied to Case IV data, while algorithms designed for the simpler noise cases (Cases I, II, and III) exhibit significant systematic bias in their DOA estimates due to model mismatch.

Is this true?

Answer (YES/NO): NO